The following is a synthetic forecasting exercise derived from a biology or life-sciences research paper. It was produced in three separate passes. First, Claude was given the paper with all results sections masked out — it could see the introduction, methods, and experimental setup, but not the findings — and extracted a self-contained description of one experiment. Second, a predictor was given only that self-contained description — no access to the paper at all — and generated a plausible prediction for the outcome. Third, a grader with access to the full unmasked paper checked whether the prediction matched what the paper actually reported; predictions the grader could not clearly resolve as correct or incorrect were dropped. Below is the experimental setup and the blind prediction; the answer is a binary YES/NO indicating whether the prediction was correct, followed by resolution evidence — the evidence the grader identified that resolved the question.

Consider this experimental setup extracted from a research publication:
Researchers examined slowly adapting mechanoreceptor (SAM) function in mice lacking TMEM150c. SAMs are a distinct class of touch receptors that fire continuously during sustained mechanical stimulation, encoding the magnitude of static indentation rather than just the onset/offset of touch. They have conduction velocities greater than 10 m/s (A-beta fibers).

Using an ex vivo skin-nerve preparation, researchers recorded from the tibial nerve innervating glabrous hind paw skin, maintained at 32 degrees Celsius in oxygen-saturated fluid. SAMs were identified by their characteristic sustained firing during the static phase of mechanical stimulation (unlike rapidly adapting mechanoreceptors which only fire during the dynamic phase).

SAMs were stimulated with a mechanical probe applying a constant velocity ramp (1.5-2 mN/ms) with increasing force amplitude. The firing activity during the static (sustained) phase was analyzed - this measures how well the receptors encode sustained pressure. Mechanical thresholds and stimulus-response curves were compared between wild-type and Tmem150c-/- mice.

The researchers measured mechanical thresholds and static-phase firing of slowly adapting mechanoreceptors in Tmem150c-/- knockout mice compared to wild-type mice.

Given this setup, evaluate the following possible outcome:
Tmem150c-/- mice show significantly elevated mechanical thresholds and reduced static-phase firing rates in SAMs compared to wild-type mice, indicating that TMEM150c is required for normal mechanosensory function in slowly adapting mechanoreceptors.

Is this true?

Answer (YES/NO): NO